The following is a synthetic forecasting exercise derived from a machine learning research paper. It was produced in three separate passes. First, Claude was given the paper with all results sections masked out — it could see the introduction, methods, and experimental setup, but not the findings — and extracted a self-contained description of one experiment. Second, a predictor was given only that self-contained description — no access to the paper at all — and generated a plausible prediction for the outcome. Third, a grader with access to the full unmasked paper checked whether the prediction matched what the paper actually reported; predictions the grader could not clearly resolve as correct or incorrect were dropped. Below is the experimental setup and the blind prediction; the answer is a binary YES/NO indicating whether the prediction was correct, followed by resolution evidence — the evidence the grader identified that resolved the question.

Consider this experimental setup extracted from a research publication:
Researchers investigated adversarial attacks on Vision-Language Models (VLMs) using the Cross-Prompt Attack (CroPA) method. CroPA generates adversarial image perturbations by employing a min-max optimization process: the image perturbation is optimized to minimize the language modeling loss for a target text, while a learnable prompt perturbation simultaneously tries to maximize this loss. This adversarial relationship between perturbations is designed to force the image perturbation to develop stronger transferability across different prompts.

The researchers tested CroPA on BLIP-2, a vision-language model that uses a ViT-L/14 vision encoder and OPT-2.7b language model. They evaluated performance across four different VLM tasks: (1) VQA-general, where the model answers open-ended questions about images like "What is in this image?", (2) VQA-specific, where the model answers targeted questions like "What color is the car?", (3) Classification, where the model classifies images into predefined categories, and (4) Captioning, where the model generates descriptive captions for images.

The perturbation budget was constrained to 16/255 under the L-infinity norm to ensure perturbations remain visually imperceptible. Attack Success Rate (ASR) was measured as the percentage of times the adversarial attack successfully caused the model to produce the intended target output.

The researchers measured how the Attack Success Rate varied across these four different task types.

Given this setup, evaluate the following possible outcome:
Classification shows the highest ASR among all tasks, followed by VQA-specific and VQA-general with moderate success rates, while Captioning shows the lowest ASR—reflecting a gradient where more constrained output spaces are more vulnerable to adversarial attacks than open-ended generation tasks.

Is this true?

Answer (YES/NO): NO